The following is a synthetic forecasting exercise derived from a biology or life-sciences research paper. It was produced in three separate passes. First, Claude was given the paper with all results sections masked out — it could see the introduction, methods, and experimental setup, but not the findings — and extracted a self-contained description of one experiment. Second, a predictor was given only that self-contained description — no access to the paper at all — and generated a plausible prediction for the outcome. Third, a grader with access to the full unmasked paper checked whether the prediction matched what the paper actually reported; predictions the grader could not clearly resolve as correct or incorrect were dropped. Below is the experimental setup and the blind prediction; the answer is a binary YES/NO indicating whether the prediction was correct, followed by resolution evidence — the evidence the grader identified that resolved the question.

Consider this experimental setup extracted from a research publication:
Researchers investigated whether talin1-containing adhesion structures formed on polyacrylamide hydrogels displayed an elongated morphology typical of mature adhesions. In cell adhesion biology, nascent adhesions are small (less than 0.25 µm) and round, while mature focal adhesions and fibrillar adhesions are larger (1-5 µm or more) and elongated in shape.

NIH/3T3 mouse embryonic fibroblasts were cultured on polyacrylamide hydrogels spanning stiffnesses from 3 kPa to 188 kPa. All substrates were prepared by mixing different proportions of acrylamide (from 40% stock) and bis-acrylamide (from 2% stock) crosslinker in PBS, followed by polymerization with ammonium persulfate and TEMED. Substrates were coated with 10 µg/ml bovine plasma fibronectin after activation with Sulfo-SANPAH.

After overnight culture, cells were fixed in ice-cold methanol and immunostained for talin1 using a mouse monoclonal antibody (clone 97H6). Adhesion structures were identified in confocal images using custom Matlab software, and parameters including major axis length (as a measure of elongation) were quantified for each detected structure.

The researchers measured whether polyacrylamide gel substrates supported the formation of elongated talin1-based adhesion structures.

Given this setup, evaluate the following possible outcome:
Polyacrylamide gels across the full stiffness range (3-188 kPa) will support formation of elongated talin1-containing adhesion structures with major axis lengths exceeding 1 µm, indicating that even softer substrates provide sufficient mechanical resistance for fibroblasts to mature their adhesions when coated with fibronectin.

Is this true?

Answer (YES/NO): YES